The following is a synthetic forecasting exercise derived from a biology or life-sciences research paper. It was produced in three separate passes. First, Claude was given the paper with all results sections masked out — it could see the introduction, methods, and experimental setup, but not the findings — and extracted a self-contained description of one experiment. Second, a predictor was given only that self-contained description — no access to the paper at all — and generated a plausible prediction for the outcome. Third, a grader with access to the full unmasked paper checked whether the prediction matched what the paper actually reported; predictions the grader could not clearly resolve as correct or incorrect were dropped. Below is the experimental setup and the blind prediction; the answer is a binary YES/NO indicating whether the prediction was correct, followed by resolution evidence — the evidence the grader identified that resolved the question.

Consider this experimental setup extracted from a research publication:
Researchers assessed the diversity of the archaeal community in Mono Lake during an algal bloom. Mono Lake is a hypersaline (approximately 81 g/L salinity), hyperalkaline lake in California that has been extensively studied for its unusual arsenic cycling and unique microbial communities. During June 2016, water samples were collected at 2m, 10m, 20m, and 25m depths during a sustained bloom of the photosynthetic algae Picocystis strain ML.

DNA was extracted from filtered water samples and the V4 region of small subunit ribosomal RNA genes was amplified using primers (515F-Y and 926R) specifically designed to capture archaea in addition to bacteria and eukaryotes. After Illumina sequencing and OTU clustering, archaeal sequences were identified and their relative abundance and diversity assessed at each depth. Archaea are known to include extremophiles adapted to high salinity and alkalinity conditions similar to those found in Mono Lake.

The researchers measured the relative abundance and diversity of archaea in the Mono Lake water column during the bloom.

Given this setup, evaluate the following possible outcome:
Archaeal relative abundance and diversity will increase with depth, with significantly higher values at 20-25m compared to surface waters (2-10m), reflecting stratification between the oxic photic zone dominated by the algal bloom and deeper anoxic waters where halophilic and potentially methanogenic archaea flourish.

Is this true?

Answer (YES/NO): NO